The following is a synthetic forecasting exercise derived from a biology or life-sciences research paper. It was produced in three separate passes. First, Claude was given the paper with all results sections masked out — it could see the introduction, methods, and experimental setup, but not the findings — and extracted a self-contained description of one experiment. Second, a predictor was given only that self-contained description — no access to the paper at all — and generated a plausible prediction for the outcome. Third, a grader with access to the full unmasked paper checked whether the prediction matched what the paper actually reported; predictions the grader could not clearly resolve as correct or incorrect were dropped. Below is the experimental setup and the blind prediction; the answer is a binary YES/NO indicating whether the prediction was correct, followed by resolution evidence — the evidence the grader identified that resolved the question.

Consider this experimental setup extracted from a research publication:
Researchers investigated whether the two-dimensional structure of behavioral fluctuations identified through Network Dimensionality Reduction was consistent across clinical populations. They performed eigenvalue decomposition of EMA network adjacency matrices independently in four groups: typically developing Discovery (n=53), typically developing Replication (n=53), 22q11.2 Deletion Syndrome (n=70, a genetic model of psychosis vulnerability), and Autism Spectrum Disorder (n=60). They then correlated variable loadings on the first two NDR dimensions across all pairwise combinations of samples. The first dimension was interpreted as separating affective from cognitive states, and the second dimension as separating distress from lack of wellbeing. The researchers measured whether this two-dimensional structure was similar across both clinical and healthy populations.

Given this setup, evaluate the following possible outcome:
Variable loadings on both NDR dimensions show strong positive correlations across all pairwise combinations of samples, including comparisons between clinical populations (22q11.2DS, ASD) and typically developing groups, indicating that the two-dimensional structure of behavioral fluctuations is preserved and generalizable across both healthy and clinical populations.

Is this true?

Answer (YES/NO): YES